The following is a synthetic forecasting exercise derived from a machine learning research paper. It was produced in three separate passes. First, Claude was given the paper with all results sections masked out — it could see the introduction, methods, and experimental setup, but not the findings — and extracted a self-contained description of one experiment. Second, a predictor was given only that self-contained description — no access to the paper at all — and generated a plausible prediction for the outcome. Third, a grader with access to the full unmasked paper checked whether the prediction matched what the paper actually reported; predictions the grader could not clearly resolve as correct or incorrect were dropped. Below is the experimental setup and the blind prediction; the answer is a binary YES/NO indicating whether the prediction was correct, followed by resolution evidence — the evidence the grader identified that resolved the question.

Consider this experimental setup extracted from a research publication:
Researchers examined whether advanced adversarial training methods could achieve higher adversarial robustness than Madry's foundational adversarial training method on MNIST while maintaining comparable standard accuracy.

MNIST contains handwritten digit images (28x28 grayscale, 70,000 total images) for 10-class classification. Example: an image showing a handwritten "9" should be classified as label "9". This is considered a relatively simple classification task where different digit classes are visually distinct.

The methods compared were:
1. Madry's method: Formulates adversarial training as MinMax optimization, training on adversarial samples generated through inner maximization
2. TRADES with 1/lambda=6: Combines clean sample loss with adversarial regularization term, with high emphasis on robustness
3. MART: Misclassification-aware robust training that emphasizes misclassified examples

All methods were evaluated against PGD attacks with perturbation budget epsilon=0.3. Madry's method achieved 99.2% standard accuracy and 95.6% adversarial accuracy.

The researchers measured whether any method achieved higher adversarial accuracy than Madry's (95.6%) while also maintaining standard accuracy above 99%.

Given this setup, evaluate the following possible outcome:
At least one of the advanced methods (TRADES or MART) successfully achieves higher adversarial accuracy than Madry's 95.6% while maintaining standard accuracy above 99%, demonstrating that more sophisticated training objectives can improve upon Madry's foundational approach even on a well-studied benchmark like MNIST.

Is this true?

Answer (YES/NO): YES